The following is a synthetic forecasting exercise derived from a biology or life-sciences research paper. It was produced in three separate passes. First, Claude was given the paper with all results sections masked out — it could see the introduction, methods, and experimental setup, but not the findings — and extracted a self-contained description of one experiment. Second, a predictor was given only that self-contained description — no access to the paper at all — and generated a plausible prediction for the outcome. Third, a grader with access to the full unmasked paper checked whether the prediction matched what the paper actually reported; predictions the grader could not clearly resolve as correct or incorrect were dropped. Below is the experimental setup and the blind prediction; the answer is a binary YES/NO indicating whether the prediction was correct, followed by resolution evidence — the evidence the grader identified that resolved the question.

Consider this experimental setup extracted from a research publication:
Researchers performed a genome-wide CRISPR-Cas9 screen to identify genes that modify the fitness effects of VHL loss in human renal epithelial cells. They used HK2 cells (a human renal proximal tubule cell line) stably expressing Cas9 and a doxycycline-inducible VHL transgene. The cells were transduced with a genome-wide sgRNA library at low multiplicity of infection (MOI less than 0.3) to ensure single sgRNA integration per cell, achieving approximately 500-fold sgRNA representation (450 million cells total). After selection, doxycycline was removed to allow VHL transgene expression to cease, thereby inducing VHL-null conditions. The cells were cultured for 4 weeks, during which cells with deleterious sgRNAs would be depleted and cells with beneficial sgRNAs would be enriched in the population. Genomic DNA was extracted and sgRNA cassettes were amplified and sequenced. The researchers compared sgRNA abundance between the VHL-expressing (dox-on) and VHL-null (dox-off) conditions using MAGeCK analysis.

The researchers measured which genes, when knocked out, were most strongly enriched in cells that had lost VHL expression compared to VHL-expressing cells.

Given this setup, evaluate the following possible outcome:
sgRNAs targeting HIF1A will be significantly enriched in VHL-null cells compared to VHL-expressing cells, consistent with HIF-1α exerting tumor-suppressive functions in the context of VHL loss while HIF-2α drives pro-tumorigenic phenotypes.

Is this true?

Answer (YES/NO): YES